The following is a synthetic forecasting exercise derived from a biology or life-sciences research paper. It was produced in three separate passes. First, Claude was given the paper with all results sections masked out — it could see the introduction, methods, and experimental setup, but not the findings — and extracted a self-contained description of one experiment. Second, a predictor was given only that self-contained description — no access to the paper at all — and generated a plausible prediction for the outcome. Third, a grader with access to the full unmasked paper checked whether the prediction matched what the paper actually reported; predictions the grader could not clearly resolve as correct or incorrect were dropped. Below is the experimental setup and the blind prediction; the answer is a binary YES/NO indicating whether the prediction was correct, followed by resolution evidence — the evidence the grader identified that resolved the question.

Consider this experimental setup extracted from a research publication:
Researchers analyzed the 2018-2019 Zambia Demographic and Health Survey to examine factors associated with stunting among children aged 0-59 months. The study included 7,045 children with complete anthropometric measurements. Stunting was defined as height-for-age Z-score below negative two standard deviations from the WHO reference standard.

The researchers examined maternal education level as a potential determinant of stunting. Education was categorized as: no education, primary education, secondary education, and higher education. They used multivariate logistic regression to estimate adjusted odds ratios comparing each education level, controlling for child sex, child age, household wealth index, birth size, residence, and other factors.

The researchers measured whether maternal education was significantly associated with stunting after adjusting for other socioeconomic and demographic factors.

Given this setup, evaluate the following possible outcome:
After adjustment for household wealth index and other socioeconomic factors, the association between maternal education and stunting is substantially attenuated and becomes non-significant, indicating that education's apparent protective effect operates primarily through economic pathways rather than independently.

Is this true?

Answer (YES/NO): NO